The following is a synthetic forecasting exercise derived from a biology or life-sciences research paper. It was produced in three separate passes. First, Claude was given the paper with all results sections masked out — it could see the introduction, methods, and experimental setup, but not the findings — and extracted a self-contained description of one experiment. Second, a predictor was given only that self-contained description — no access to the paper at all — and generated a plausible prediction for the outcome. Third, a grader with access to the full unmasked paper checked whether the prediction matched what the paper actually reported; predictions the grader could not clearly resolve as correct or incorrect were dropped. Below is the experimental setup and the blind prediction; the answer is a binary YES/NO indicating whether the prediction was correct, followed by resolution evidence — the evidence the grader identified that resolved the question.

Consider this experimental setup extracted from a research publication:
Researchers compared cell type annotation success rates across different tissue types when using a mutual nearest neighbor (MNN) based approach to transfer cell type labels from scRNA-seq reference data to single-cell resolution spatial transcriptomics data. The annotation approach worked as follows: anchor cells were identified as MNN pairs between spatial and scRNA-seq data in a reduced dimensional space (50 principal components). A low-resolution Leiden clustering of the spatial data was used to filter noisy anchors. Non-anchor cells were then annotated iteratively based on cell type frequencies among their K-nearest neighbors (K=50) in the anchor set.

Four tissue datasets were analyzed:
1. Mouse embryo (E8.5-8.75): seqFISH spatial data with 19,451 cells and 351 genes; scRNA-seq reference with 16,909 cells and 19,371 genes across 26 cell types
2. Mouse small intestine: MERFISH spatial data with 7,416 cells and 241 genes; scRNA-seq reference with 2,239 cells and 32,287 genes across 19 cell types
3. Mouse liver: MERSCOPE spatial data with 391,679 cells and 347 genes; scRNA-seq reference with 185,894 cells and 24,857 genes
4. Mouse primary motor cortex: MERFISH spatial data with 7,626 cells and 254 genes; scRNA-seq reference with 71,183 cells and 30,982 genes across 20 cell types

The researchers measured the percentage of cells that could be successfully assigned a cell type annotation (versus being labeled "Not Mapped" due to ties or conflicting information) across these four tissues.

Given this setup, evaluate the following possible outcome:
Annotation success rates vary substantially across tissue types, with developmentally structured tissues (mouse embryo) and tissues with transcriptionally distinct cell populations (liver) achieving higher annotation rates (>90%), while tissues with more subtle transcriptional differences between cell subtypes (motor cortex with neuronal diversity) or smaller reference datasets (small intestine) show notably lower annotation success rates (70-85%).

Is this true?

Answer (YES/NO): NO